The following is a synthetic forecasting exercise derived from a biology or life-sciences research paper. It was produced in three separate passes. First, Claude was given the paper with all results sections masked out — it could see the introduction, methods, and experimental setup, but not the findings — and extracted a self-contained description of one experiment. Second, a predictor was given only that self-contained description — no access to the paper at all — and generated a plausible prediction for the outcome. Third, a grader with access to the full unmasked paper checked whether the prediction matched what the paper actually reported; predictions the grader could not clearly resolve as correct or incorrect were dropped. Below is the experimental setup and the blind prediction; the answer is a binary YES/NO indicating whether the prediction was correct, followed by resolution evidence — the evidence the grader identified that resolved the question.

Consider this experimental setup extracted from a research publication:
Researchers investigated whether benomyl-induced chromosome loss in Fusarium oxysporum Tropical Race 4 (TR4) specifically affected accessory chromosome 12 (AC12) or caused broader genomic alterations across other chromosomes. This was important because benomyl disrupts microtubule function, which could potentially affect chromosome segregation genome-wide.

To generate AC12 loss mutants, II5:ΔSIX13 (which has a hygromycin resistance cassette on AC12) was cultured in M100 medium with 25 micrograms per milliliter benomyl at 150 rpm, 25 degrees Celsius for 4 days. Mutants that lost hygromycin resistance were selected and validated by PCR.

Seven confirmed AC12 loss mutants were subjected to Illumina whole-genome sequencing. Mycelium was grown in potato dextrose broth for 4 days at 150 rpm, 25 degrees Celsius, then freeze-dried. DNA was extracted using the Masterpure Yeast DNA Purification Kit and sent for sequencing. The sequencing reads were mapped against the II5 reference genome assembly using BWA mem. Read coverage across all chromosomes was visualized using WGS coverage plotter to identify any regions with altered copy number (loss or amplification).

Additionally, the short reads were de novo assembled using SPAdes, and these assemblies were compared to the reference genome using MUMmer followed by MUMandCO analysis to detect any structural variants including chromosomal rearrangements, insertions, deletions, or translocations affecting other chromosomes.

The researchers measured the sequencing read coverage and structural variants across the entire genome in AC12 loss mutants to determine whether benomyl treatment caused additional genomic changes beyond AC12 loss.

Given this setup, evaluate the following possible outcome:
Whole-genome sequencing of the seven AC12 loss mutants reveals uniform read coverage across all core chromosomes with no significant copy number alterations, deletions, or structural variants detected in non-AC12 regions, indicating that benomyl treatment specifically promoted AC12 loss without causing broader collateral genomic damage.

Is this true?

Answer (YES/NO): NO